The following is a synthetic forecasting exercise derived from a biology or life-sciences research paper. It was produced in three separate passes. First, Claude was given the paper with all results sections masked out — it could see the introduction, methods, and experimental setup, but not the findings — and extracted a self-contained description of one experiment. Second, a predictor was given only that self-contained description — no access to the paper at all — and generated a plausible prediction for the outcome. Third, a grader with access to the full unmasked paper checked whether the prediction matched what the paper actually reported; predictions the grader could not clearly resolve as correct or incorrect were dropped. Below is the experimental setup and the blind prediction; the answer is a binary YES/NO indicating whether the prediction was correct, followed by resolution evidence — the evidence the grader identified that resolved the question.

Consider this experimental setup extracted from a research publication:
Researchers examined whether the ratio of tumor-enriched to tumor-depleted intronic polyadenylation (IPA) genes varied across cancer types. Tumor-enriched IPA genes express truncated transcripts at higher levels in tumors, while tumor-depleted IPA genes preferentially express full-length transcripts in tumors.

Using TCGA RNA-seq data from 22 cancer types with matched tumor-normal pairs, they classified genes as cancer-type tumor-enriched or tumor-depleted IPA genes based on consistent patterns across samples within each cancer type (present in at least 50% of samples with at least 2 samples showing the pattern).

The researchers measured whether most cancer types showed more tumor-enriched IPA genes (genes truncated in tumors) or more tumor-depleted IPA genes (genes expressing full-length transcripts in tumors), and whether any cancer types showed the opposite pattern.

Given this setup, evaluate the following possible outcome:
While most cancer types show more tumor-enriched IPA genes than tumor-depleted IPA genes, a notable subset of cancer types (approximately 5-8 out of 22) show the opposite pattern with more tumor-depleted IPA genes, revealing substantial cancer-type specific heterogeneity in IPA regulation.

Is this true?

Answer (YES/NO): NO